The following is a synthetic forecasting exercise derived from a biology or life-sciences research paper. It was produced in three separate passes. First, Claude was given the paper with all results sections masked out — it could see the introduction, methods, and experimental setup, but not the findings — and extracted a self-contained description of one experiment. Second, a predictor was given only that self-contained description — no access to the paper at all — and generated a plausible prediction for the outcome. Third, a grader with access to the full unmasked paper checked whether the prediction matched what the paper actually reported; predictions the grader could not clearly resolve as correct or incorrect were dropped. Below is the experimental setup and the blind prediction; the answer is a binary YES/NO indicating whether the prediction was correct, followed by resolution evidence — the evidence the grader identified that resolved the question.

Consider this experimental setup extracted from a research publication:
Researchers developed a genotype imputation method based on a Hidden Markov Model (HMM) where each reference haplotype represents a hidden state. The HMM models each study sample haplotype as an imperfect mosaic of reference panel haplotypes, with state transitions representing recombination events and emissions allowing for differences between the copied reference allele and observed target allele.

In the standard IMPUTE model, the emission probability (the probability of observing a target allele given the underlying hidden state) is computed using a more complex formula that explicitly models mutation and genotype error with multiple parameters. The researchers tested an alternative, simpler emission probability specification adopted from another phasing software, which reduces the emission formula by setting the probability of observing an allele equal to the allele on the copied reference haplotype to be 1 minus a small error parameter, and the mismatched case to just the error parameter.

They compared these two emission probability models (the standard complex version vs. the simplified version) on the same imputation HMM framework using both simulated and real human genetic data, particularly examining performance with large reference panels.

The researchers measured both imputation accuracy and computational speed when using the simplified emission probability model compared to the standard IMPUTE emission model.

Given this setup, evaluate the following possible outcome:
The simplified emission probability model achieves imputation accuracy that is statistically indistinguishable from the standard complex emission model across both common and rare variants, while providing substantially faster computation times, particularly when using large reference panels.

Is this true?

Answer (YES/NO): NO